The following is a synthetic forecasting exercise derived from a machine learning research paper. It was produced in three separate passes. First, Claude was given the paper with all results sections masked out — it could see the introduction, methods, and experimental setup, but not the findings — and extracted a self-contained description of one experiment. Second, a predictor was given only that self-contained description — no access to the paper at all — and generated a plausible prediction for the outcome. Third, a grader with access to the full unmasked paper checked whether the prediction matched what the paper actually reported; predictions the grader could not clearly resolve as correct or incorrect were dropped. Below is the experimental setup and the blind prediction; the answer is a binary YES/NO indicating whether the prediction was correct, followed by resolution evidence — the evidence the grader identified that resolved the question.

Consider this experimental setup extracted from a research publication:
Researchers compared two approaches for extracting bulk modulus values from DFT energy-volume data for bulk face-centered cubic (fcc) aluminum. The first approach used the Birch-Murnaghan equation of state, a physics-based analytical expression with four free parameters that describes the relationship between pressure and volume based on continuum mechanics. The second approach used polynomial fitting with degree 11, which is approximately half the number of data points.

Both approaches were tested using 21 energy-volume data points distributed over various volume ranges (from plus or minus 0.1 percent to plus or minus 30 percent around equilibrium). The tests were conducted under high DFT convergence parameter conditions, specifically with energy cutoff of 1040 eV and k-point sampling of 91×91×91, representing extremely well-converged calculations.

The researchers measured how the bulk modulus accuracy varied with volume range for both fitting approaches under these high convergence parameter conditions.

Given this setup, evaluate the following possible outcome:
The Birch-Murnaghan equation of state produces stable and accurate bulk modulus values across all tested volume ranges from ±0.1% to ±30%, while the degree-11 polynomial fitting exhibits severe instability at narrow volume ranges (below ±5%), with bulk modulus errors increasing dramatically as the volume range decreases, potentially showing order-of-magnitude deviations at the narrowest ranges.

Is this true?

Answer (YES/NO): NO